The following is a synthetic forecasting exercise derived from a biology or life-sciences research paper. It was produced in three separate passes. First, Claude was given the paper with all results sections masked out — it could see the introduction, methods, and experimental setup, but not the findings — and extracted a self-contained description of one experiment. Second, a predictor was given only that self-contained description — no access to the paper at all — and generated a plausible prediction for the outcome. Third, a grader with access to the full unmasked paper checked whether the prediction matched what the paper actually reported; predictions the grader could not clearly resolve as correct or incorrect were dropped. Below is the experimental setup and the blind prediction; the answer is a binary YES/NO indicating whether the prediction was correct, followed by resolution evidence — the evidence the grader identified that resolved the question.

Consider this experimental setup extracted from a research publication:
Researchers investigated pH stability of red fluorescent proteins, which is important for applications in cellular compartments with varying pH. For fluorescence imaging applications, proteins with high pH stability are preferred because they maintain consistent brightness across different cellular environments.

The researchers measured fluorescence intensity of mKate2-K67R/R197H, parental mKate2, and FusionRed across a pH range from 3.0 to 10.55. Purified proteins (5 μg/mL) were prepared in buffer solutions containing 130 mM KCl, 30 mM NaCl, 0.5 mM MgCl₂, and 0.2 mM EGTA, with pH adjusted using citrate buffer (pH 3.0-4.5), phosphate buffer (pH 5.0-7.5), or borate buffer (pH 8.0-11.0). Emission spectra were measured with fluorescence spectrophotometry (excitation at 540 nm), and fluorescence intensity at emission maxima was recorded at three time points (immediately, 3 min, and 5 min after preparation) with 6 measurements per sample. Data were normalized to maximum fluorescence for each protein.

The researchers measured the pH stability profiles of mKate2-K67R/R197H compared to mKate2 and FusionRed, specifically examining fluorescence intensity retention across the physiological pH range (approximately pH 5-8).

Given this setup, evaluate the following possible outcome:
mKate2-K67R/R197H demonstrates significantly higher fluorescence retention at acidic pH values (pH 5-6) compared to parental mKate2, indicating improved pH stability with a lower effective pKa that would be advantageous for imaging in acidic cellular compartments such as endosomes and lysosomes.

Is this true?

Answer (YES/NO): NO